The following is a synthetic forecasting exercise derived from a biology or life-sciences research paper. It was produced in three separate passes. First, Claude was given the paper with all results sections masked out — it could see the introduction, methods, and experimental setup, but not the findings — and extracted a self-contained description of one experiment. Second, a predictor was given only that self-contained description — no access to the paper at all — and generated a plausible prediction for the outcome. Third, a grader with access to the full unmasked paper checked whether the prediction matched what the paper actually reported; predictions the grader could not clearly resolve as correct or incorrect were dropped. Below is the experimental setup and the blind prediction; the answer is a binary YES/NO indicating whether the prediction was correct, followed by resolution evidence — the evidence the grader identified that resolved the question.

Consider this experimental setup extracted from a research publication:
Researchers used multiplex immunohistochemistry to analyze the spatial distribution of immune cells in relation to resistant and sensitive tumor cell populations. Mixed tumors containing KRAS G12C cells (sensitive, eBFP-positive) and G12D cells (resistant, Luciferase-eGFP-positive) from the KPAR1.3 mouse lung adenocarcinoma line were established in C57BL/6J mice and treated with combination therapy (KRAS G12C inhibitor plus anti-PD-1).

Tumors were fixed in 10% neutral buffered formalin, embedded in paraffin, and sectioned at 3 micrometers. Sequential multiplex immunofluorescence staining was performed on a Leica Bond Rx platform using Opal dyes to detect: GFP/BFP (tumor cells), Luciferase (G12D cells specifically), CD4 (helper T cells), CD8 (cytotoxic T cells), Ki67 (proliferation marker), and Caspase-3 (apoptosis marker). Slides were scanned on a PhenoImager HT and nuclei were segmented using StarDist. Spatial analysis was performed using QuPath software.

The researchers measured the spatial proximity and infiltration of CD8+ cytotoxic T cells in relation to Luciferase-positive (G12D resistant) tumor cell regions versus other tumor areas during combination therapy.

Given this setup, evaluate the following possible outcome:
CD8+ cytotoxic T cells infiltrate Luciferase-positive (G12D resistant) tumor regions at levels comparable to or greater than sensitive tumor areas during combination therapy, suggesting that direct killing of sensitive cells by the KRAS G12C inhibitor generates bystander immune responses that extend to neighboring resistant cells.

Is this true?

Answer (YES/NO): YES